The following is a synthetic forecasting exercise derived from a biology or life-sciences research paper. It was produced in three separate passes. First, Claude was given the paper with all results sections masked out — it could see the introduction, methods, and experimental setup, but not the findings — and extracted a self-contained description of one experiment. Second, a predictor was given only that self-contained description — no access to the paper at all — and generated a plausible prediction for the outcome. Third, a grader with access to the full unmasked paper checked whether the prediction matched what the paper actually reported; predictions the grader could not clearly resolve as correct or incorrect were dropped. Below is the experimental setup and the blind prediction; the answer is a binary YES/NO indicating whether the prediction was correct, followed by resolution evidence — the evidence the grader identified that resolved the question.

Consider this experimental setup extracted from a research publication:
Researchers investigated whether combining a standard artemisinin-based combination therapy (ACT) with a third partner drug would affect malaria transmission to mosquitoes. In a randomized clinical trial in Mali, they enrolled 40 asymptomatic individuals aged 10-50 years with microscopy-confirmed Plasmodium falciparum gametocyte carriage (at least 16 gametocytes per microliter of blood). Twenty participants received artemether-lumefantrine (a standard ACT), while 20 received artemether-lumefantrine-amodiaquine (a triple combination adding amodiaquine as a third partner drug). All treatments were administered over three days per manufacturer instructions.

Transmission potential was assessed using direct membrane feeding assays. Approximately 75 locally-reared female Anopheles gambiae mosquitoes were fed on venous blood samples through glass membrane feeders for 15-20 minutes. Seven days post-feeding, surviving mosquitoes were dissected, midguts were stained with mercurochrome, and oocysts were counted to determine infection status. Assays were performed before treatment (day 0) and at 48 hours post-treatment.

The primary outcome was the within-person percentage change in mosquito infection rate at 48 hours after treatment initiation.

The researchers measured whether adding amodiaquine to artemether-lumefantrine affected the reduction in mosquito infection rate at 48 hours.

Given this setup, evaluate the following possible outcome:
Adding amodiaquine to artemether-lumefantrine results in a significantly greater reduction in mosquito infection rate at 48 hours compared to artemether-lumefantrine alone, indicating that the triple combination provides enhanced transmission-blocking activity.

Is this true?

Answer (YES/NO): NO